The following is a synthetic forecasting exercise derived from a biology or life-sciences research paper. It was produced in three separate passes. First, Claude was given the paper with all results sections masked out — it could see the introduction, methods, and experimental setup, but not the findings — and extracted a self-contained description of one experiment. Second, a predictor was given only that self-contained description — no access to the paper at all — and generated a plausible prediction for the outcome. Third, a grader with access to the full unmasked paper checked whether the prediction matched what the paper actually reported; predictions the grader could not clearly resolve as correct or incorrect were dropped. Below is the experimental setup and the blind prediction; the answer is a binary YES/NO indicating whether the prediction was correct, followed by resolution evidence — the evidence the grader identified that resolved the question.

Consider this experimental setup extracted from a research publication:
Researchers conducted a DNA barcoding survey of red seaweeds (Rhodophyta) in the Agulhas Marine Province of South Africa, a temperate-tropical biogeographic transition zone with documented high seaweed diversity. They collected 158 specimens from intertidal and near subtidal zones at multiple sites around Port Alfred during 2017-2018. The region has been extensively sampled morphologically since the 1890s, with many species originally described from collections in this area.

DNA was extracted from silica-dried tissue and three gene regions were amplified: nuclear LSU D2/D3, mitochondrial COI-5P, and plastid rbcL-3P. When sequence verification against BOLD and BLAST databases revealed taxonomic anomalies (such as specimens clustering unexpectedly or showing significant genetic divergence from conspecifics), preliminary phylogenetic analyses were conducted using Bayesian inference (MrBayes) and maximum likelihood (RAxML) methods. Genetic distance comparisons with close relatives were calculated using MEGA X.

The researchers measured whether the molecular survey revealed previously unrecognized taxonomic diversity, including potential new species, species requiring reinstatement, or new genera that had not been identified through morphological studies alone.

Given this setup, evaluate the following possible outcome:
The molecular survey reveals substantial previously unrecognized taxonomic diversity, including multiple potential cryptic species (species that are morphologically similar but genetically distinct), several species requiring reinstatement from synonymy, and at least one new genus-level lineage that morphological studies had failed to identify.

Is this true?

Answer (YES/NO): YES